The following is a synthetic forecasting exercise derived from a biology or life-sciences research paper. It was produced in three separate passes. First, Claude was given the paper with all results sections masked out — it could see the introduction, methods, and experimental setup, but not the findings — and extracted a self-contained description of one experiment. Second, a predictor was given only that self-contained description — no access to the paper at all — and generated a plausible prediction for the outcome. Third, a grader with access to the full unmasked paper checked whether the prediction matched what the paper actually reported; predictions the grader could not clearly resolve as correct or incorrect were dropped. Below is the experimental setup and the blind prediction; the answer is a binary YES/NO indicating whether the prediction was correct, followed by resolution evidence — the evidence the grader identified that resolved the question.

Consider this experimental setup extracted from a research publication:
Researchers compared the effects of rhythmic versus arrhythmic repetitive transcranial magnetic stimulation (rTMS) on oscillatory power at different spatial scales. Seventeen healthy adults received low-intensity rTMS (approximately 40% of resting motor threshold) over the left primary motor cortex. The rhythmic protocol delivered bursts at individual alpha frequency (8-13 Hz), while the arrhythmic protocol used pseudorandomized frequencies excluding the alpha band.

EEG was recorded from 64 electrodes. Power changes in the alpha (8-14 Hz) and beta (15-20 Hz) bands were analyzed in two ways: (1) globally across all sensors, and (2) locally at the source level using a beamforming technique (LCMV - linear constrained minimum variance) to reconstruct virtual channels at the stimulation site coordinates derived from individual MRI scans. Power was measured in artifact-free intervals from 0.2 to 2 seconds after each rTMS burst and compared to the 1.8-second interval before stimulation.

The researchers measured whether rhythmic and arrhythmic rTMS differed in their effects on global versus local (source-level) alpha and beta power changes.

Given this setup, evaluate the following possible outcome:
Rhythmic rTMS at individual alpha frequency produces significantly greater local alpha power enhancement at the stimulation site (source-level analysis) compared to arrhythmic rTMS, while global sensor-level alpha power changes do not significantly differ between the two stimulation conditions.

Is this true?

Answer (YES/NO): NO